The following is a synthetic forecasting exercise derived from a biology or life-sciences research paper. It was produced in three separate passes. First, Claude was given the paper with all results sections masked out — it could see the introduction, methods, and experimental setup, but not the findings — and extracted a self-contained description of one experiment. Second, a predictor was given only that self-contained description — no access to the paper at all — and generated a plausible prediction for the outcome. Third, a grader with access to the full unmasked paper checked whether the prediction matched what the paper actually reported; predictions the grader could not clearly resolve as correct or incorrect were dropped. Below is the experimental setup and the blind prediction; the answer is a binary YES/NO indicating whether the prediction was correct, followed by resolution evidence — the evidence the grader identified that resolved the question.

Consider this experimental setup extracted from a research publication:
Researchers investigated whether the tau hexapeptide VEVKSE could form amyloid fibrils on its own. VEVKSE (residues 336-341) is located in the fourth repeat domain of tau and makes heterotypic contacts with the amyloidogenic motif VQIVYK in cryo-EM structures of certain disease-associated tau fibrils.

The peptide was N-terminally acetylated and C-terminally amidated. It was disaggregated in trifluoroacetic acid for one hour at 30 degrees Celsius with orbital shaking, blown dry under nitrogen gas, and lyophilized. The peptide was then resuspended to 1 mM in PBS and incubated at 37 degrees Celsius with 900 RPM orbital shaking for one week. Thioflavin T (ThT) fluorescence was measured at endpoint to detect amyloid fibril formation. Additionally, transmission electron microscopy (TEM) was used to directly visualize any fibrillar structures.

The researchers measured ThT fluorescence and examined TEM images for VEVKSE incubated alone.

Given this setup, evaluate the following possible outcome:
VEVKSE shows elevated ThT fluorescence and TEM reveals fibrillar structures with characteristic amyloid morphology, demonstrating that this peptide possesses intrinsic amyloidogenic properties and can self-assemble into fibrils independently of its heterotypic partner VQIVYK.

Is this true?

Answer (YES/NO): NO